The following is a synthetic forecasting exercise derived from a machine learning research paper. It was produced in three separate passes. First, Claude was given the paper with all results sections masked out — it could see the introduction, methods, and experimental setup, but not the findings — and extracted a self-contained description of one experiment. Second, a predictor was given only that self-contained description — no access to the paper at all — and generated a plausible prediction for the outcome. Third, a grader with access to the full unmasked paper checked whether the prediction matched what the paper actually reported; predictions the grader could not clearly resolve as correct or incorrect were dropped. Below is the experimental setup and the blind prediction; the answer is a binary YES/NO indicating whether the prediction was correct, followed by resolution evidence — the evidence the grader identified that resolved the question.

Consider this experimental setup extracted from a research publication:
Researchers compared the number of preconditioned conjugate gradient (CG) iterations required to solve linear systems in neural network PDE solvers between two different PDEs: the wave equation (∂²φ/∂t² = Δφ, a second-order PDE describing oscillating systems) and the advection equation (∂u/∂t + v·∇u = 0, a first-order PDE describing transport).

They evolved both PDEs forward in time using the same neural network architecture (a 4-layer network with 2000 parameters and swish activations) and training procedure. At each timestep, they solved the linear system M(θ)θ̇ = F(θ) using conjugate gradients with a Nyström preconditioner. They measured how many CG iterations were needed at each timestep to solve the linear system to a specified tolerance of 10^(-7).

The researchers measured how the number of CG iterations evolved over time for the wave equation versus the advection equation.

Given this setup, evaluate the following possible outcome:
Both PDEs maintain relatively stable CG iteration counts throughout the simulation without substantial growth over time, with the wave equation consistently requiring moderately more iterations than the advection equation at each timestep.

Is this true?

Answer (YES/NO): NO